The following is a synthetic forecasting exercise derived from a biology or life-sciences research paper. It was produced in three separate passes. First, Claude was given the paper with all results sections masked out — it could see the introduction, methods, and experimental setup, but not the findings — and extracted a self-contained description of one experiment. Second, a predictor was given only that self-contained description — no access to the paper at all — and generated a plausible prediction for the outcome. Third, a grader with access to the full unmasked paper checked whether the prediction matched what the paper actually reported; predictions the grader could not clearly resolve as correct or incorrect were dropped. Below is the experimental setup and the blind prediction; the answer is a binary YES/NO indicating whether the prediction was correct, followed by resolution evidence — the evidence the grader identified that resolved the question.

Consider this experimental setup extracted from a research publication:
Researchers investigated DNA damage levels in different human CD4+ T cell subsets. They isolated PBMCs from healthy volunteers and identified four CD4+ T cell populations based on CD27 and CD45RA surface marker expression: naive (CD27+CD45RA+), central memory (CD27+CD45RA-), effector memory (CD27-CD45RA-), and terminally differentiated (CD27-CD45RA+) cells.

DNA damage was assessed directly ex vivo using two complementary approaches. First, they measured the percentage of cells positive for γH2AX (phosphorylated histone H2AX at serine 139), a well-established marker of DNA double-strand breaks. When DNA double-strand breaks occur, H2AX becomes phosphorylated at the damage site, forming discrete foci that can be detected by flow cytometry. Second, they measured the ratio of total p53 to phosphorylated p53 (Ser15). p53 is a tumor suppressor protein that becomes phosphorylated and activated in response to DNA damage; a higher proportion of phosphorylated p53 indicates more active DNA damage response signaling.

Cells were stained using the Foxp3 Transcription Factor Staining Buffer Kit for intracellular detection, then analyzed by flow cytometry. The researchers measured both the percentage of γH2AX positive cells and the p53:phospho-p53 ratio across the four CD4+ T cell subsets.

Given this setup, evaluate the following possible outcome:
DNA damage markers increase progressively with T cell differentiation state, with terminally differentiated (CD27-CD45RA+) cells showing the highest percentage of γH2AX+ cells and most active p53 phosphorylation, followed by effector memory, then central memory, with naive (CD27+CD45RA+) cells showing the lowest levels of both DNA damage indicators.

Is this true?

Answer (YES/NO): NO